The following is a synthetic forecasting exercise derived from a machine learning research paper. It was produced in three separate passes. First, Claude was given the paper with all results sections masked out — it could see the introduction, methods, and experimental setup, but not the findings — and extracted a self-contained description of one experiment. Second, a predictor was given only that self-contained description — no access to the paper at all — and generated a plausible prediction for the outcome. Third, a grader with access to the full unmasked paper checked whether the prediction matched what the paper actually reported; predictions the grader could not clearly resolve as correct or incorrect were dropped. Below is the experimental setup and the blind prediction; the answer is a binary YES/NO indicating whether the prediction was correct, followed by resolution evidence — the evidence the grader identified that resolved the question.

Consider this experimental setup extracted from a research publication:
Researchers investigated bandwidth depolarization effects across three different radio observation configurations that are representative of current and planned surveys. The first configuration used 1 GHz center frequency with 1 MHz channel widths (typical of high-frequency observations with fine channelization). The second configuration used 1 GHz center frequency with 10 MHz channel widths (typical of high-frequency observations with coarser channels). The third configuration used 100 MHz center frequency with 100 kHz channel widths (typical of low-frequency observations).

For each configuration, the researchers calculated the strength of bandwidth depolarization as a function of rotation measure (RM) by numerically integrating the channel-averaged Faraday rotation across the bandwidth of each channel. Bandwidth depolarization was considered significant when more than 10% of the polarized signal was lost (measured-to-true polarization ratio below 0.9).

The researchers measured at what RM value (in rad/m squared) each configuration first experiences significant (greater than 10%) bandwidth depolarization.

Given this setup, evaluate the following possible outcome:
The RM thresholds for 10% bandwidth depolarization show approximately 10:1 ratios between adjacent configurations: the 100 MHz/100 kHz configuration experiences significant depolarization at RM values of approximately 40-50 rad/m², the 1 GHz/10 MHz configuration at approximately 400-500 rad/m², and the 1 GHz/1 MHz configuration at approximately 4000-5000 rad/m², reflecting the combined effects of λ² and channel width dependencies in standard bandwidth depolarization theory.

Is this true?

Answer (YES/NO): YES